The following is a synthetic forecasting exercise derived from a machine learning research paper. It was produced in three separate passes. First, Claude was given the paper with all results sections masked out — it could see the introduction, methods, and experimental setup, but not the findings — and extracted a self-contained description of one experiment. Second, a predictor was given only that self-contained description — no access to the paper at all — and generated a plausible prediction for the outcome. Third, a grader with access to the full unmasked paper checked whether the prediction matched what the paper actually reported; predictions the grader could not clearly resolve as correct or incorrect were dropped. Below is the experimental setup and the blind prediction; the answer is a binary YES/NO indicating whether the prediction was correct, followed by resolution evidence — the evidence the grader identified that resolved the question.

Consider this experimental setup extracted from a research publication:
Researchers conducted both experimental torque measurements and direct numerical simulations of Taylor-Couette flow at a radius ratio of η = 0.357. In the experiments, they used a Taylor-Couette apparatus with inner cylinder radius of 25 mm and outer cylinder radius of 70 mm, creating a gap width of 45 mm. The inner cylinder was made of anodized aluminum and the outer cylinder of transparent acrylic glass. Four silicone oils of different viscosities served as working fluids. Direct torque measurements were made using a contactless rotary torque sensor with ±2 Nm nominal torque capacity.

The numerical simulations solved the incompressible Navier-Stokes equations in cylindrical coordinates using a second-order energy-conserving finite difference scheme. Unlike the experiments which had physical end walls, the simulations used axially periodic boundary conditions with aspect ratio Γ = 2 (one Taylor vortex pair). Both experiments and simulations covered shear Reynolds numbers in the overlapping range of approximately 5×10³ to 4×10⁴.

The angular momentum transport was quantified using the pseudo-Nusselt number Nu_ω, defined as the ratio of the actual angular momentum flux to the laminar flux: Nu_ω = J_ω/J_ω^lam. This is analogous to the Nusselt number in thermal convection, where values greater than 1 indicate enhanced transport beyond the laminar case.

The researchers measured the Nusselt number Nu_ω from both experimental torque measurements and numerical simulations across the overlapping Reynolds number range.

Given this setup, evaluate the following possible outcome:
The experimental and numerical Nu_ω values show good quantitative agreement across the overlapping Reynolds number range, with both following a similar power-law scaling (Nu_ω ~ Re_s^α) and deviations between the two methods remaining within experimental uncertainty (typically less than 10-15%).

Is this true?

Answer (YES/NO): YES